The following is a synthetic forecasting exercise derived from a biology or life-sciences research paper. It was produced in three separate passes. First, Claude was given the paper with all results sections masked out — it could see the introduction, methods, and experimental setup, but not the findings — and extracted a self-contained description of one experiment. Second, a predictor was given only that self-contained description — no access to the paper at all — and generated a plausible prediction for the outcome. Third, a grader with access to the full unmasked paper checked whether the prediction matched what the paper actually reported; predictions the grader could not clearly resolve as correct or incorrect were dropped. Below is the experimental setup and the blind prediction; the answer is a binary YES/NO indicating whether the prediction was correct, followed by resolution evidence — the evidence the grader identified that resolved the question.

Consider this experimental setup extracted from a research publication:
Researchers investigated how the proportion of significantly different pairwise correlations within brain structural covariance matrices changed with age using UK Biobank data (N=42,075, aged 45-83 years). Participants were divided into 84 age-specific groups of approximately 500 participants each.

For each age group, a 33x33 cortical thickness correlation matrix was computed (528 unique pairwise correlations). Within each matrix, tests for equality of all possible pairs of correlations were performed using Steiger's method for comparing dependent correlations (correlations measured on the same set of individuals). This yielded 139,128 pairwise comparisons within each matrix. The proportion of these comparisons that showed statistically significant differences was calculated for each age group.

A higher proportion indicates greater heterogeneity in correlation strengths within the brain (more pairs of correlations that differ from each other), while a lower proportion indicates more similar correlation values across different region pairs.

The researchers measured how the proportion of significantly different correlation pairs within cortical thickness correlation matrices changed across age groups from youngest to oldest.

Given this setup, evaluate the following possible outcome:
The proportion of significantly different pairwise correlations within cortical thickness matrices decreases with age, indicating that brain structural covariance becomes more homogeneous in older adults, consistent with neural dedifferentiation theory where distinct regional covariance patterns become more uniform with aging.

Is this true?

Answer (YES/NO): NO